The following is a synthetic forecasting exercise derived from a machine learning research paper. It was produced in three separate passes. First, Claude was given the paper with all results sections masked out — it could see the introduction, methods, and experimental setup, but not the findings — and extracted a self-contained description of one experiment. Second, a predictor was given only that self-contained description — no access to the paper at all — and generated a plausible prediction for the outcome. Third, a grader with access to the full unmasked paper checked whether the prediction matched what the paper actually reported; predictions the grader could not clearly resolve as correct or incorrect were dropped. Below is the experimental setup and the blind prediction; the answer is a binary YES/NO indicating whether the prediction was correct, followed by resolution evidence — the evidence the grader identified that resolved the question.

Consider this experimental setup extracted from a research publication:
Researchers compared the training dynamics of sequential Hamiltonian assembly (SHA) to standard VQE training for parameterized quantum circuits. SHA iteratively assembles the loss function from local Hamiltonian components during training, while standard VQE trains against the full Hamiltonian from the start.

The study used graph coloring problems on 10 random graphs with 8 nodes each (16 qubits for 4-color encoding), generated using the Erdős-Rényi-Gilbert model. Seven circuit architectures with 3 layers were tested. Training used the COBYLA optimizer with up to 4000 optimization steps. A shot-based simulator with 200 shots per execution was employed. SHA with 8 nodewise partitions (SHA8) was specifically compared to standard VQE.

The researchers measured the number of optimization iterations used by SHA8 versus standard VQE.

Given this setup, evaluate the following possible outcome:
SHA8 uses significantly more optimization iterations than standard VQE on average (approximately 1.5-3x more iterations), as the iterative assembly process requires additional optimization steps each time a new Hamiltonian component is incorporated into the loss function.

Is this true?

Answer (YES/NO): YES